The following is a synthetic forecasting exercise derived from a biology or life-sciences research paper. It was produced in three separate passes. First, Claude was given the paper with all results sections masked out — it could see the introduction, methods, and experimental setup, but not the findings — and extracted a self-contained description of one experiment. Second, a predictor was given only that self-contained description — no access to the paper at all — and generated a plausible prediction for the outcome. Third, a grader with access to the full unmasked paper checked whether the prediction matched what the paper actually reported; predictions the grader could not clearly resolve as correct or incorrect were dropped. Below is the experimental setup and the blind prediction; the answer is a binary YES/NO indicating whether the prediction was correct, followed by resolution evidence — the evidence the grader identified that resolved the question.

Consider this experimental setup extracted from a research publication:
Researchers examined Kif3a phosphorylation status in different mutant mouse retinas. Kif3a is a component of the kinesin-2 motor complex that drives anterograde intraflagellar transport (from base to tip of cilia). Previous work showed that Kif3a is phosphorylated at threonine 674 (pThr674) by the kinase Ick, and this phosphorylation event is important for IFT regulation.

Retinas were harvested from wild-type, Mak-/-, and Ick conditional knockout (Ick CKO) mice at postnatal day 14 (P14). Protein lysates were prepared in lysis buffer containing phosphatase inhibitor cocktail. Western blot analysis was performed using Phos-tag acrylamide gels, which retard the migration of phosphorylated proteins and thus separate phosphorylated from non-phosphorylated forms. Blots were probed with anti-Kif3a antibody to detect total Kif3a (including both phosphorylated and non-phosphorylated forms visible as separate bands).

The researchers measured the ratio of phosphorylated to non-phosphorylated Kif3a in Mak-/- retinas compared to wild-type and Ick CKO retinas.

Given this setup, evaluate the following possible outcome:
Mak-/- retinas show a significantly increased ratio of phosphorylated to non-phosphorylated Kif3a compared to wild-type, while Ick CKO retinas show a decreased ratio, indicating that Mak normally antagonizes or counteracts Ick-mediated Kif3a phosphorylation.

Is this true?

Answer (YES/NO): NO